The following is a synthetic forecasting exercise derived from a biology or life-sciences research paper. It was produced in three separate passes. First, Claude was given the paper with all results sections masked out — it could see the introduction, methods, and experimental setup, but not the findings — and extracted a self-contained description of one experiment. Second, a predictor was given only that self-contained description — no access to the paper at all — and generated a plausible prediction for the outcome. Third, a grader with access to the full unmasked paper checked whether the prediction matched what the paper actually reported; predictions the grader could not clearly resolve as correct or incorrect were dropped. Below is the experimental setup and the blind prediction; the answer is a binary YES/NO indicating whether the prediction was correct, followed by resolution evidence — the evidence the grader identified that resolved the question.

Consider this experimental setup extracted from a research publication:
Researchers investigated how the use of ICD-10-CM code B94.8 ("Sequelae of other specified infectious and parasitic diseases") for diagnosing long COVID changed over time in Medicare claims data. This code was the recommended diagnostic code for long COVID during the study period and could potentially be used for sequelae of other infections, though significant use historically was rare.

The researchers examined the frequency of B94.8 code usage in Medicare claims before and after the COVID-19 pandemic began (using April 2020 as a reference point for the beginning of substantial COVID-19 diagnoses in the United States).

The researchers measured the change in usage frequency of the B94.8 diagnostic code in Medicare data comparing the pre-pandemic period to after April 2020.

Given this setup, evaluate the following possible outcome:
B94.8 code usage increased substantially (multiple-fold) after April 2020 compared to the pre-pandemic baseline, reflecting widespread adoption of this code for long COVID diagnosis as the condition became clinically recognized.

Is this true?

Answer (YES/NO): YES